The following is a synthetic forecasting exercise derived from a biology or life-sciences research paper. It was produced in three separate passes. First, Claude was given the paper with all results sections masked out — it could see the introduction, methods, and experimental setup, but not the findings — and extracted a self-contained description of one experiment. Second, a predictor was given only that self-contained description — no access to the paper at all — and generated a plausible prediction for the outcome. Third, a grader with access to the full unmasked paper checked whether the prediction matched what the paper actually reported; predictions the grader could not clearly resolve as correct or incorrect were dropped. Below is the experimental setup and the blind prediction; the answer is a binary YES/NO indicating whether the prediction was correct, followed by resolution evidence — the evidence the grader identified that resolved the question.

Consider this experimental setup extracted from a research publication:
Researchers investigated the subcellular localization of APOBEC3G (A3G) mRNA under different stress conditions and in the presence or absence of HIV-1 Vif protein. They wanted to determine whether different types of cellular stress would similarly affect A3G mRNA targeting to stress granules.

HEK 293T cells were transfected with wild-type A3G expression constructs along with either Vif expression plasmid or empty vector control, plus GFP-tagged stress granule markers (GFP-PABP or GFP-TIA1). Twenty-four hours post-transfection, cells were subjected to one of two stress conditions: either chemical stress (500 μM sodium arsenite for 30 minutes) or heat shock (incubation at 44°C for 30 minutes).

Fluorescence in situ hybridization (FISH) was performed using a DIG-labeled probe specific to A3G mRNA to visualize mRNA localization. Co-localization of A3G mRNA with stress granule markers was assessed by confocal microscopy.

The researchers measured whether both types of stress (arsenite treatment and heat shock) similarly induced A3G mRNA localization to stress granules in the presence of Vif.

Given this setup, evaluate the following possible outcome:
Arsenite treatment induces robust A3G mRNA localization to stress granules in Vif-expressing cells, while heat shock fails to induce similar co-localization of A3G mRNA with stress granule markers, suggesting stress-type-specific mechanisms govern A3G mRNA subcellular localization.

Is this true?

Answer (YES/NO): NO